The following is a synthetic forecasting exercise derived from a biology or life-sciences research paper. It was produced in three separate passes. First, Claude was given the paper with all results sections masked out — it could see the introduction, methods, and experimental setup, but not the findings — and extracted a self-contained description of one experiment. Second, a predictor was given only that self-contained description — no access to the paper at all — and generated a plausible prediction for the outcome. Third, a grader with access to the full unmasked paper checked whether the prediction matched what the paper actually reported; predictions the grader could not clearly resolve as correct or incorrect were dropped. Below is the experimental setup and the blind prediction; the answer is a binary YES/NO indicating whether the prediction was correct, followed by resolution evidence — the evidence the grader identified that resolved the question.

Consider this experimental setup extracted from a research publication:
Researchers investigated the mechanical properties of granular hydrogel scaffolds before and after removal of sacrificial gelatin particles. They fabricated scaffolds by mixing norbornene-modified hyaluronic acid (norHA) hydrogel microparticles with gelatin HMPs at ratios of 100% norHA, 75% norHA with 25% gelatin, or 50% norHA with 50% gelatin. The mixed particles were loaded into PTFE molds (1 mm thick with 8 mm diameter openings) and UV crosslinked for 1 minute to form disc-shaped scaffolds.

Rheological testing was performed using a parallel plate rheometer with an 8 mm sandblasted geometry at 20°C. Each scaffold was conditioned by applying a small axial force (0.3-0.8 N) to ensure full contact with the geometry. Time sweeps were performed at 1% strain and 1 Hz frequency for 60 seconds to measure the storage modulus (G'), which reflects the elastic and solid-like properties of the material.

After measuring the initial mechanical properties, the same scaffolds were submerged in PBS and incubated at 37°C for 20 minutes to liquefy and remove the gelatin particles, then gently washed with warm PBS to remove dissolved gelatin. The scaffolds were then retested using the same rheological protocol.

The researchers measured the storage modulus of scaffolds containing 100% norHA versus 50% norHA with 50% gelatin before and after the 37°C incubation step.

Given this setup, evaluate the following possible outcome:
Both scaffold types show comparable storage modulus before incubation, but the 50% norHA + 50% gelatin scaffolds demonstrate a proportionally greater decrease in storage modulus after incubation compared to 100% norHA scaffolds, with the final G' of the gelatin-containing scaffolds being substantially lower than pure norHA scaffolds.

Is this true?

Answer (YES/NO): YES